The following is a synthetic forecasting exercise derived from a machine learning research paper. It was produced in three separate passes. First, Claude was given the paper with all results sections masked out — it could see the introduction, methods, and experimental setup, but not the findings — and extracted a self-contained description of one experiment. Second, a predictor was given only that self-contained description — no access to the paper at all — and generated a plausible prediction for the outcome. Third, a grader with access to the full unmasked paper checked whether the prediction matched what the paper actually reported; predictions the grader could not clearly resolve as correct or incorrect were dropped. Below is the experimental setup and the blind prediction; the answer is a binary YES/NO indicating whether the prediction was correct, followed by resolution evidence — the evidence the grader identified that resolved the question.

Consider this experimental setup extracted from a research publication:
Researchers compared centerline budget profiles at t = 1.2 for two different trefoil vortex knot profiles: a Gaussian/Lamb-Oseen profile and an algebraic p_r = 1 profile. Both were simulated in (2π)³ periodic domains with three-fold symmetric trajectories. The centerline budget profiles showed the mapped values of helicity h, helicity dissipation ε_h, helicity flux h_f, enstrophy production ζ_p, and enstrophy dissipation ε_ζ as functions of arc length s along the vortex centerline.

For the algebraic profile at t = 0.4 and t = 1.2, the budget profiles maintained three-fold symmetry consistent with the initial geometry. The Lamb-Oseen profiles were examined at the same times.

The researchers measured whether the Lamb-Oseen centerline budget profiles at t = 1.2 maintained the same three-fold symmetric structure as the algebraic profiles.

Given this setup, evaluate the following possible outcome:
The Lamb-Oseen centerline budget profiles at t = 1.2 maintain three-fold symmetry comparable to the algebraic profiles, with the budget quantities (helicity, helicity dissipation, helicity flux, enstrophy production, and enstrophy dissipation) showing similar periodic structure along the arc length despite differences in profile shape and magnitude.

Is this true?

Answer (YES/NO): NO